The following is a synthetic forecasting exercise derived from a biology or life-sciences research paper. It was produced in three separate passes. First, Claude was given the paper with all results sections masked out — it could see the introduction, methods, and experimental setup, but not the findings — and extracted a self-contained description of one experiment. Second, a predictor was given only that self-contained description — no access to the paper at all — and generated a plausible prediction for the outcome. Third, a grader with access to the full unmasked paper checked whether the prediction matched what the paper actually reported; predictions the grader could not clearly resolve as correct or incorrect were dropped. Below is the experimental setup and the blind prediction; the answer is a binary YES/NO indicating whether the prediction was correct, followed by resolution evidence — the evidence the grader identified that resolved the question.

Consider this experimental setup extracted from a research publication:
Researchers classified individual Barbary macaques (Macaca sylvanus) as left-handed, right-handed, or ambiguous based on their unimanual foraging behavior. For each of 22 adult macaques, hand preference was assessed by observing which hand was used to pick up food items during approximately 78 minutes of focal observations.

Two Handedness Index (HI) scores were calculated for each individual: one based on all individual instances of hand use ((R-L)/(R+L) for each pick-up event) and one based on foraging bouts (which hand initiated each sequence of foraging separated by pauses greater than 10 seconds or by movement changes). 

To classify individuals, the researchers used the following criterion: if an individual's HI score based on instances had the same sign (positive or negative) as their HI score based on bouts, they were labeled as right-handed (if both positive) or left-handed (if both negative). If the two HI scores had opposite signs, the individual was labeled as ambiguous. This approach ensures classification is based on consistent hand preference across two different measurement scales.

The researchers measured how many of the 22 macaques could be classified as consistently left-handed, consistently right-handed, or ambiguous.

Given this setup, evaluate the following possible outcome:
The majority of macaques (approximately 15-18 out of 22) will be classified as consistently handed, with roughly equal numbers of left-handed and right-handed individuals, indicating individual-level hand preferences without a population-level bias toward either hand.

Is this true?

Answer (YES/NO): NO